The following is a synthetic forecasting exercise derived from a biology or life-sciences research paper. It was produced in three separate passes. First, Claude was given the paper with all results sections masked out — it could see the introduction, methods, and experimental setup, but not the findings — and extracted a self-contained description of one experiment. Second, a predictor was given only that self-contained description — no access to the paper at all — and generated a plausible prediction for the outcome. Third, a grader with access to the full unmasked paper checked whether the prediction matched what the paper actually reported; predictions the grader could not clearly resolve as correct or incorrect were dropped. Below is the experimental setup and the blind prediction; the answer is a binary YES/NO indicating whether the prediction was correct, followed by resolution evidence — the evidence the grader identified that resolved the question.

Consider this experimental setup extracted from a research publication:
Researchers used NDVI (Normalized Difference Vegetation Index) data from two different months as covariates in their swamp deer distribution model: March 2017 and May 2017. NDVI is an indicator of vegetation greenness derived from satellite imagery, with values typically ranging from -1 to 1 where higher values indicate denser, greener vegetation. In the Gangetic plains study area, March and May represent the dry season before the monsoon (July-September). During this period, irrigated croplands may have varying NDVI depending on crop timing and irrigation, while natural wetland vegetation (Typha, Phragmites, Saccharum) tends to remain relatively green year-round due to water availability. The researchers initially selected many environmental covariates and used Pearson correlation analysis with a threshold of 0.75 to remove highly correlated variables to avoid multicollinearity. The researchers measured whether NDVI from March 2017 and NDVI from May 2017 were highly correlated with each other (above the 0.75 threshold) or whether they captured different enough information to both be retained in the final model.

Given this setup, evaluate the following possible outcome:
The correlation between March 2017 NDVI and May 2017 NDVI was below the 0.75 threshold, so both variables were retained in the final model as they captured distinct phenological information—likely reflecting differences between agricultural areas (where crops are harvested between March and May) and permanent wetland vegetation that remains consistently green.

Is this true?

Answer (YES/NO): YES